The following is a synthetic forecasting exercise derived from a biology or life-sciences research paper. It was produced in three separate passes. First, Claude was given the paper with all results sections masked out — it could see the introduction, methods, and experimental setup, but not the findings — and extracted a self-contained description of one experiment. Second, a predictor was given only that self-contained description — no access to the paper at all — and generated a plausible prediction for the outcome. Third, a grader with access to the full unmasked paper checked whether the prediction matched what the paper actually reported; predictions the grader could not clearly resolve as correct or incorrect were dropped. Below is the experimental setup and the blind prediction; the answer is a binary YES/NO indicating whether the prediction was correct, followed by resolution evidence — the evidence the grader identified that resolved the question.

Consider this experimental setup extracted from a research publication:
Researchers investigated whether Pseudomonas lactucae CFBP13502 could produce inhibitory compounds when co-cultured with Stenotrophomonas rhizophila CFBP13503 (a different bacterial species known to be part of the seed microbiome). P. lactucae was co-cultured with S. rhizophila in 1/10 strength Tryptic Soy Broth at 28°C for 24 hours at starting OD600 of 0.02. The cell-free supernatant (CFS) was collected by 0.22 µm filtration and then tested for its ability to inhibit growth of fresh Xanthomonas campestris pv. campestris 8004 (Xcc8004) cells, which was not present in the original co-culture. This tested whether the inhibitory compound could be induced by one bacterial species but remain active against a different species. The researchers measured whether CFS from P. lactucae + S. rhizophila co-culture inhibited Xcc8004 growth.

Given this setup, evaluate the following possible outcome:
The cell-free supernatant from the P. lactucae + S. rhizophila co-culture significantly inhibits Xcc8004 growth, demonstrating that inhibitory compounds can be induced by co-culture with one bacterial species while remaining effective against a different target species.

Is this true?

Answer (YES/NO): YES